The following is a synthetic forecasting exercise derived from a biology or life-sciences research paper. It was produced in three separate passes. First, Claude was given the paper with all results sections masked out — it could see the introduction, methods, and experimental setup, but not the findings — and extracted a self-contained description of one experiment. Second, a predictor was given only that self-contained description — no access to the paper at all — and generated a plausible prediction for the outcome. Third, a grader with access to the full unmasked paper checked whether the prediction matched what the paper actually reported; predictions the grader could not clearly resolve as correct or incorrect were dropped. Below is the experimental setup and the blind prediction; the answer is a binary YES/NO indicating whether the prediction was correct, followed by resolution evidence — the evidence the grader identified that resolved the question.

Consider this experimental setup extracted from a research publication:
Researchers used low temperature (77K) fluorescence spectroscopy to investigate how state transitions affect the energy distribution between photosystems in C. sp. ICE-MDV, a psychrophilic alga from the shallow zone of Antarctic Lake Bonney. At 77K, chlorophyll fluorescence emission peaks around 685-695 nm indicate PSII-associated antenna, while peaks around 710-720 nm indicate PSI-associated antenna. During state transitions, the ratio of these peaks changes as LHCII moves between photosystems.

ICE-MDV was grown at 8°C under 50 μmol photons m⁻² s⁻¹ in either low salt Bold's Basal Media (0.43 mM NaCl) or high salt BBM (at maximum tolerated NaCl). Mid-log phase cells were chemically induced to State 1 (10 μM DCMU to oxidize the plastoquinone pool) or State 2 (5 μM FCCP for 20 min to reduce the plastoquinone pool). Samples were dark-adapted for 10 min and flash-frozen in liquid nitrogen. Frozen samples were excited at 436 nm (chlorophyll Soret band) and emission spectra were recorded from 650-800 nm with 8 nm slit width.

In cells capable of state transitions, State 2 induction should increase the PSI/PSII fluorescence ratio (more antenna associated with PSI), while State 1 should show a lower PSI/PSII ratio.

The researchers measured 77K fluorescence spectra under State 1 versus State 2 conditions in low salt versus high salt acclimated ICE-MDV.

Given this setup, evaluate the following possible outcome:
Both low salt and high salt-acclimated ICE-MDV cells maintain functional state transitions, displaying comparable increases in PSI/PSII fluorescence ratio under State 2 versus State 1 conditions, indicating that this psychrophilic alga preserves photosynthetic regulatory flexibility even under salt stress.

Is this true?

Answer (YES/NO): NO